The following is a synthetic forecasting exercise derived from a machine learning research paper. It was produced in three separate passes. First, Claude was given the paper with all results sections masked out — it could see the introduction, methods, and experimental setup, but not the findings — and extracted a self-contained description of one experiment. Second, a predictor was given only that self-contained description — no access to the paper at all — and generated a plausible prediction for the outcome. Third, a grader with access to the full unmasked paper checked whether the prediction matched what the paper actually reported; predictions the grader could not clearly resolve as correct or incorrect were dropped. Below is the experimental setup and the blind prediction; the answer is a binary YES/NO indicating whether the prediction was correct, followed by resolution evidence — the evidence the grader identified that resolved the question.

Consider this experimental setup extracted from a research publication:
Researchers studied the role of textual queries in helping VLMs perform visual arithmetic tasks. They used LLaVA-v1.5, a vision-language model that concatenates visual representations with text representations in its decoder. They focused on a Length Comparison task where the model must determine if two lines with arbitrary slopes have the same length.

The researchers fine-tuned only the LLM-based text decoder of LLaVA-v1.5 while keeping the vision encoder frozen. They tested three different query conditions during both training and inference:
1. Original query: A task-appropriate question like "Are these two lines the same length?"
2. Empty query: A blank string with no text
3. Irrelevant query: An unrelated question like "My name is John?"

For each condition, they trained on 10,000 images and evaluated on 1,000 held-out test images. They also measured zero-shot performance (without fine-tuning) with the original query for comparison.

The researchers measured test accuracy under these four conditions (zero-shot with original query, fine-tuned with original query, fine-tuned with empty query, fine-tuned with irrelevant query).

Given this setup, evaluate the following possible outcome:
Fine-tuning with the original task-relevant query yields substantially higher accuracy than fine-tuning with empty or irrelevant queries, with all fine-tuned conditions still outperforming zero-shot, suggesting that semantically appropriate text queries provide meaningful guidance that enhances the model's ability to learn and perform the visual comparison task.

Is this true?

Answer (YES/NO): NO